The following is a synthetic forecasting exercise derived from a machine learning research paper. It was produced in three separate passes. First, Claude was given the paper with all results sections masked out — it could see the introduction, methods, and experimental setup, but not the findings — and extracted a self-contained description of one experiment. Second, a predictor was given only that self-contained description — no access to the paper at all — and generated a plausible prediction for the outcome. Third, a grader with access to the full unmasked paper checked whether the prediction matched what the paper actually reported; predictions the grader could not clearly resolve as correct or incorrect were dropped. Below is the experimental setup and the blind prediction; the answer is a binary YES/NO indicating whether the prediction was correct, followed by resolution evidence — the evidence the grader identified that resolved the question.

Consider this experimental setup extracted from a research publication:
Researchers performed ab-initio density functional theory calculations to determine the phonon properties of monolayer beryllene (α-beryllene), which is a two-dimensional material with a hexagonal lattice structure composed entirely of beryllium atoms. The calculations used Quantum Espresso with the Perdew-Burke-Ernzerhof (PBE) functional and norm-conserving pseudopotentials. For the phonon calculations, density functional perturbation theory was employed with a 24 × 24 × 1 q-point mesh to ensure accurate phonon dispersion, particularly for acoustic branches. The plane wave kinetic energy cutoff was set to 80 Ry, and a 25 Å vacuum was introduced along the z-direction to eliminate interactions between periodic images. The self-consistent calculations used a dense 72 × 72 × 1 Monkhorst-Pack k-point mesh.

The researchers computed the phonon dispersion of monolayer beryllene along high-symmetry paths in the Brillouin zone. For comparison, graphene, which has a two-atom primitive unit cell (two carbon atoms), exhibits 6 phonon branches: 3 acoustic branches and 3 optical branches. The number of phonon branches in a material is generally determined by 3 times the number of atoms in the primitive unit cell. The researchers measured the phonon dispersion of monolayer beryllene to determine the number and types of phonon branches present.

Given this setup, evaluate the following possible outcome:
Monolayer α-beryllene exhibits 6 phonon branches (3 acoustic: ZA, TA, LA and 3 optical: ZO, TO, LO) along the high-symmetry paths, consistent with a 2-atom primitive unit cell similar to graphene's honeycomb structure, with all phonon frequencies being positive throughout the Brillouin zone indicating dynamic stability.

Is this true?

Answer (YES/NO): NO